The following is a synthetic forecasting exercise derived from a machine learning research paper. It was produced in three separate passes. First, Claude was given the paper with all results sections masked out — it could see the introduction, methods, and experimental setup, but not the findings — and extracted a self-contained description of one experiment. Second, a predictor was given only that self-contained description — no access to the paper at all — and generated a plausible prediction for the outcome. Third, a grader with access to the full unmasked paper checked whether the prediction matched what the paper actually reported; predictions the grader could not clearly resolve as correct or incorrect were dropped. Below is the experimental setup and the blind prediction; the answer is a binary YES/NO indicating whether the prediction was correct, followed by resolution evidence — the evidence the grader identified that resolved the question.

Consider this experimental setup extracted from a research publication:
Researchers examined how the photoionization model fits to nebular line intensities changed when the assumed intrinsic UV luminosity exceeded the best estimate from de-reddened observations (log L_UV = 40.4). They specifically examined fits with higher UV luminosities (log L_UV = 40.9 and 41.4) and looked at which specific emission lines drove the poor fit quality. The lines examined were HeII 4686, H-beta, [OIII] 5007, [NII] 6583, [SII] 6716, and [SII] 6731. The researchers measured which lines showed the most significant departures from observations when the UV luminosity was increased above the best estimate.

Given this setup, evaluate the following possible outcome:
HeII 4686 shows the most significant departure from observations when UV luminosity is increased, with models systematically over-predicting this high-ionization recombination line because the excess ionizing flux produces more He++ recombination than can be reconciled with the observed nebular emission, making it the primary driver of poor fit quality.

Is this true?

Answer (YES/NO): NO